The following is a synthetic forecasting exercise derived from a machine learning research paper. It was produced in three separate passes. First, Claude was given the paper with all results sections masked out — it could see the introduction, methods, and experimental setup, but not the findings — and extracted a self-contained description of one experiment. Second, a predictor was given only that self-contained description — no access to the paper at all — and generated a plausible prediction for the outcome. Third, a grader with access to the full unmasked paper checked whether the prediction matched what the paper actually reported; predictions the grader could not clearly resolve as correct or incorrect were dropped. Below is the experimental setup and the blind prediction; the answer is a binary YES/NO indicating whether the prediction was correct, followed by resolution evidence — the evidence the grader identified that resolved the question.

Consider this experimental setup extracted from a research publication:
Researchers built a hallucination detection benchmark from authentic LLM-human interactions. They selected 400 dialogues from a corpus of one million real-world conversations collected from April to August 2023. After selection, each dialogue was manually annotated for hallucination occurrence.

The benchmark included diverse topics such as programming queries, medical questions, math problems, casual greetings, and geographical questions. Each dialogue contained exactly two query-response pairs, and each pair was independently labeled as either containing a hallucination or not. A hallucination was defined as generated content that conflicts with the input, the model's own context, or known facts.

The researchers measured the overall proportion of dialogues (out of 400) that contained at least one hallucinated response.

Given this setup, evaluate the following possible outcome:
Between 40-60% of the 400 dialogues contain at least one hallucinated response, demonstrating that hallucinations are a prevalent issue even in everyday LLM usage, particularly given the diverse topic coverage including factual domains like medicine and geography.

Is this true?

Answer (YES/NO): YES